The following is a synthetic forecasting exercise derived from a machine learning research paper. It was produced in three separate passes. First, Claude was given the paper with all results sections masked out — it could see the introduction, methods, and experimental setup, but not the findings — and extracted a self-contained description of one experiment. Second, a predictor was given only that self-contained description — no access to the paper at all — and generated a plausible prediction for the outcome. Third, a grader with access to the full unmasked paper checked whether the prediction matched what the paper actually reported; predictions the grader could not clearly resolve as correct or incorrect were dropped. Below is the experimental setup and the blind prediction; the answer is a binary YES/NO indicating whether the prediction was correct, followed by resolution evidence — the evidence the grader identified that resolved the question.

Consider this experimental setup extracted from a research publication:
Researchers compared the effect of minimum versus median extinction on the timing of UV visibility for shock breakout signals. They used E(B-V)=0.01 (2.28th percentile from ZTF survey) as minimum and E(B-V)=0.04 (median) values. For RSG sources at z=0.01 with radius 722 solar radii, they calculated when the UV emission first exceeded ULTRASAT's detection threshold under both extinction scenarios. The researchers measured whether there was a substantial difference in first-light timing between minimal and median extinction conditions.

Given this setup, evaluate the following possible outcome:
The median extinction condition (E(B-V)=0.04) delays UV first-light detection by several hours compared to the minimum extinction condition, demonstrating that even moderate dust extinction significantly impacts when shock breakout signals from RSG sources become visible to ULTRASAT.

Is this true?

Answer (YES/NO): NO